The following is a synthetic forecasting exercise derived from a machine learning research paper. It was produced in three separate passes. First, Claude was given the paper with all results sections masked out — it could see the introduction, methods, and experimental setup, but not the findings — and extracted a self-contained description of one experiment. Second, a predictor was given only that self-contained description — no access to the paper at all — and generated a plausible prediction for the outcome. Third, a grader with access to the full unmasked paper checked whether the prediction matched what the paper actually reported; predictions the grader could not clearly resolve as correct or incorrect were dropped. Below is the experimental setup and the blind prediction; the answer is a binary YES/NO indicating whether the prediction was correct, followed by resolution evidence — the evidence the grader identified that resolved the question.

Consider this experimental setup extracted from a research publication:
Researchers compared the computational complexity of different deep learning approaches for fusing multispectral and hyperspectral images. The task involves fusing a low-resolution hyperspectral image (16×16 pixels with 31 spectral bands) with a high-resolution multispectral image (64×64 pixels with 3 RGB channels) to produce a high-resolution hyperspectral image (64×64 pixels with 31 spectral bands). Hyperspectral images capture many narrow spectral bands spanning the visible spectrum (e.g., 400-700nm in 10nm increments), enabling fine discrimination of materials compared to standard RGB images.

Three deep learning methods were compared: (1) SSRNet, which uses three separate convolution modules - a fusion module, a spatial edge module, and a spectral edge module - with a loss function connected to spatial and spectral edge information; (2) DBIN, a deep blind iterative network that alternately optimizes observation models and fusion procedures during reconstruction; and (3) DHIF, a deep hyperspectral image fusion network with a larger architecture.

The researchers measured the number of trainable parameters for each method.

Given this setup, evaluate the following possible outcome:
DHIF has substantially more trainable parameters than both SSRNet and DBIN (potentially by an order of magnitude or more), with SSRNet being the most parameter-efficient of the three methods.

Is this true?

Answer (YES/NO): YES